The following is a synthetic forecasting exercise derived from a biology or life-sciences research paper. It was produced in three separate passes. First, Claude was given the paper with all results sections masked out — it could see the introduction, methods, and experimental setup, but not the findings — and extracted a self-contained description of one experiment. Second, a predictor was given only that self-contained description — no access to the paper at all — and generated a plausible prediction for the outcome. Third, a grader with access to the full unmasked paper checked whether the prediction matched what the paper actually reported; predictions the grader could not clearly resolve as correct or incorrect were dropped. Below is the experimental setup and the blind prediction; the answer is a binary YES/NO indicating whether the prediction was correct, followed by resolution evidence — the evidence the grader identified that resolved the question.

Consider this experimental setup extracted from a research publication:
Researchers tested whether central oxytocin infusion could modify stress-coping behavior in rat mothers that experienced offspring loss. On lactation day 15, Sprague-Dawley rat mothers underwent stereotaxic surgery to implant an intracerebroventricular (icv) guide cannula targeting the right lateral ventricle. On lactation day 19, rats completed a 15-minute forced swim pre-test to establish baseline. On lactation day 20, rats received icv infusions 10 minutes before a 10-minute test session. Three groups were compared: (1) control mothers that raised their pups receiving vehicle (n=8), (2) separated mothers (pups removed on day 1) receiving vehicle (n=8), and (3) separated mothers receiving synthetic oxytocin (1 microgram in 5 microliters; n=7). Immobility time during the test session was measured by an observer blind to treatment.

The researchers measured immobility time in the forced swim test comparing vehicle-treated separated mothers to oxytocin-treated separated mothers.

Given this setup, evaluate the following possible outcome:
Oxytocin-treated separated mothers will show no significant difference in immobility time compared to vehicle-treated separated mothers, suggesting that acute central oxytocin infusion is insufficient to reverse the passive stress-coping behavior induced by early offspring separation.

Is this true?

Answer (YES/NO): YES